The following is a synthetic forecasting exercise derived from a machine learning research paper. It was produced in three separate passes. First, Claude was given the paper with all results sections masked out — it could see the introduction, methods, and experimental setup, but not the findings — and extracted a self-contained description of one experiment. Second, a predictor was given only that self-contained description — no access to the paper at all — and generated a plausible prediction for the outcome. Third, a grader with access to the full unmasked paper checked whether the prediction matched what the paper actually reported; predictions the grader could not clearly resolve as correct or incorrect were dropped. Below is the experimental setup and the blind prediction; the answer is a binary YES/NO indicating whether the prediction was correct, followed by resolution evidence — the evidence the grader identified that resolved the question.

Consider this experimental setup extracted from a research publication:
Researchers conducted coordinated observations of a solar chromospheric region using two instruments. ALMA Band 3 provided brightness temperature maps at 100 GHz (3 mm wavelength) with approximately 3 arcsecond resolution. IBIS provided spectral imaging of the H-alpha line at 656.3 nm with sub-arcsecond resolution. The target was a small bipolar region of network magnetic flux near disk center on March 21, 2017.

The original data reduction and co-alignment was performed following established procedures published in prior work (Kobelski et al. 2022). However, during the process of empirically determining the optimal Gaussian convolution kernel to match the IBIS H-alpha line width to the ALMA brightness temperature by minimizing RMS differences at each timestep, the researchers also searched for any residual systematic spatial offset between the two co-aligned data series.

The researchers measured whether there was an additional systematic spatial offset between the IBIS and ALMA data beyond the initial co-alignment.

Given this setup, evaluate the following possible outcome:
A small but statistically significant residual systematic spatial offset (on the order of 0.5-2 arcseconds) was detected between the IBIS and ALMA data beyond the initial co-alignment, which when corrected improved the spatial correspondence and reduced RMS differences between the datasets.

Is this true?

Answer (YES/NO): YES